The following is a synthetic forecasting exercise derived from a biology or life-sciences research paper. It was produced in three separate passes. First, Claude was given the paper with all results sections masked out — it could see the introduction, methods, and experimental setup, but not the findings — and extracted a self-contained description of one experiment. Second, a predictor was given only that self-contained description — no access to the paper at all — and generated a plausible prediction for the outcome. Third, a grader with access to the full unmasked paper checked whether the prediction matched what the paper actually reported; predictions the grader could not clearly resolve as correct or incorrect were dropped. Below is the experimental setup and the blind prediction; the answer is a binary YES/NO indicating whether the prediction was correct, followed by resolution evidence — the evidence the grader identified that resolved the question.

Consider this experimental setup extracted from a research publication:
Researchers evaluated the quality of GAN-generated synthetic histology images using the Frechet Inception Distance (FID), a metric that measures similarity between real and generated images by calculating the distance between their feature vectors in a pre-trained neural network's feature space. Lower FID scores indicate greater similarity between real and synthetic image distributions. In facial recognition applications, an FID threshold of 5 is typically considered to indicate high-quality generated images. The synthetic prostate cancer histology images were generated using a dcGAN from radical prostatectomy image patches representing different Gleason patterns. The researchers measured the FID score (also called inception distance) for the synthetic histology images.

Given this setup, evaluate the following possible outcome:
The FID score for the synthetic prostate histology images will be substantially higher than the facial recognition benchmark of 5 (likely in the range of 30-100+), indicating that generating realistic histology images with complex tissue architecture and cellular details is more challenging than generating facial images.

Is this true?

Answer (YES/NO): NO